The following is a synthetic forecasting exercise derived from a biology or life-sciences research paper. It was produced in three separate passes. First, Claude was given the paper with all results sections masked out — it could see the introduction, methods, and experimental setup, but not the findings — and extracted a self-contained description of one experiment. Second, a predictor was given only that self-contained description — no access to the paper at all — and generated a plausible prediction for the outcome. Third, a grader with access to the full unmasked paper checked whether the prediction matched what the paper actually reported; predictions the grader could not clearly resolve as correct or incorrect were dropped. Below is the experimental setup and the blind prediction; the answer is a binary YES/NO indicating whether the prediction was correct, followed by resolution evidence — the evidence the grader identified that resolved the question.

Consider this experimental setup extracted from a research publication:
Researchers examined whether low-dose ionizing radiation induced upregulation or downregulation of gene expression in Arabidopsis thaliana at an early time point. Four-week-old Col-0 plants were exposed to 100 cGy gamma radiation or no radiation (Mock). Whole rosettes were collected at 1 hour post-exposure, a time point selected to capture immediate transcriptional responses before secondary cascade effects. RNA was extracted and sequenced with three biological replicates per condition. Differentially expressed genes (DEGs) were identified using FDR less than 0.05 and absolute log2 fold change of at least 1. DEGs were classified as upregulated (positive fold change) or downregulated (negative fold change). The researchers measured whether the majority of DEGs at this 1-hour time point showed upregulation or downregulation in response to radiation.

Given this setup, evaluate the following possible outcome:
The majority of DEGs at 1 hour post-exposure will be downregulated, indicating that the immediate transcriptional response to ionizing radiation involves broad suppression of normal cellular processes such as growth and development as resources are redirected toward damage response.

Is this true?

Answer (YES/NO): NO